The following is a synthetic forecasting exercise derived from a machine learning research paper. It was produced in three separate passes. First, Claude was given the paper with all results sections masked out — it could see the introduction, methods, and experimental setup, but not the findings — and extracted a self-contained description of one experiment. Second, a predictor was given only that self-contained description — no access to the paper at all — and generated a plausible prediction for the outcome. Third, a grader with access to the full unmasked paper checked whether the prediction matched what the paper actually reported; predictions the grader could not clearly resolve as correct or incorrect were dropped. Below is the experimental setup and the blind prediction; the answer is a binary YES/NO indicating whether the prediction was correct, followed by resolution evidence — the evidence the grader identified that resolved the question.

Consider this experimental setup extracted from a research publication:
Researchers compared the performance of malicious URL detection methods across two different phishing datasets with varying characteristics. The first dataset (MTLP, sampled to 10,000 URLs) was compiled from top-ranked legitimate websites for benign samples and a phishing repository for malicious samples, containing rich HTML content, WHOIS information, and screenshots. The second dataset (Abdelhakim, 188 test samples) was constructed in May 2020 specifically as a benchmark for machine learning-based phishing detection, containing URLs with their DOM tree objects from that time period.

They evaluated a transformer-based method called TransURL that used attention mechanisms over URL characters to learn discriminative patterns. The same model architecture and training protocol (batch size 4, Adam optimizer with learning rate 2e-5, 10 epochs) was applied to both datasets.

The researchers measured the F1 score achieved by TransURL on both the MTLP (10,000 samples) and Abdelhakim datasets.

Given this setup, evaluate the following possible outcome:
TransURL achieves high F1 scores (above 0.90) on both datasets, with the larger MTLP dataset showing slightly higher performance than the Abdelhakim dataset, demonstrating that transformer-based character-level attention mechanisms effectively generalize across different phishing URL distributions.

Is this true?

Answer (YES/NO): NO